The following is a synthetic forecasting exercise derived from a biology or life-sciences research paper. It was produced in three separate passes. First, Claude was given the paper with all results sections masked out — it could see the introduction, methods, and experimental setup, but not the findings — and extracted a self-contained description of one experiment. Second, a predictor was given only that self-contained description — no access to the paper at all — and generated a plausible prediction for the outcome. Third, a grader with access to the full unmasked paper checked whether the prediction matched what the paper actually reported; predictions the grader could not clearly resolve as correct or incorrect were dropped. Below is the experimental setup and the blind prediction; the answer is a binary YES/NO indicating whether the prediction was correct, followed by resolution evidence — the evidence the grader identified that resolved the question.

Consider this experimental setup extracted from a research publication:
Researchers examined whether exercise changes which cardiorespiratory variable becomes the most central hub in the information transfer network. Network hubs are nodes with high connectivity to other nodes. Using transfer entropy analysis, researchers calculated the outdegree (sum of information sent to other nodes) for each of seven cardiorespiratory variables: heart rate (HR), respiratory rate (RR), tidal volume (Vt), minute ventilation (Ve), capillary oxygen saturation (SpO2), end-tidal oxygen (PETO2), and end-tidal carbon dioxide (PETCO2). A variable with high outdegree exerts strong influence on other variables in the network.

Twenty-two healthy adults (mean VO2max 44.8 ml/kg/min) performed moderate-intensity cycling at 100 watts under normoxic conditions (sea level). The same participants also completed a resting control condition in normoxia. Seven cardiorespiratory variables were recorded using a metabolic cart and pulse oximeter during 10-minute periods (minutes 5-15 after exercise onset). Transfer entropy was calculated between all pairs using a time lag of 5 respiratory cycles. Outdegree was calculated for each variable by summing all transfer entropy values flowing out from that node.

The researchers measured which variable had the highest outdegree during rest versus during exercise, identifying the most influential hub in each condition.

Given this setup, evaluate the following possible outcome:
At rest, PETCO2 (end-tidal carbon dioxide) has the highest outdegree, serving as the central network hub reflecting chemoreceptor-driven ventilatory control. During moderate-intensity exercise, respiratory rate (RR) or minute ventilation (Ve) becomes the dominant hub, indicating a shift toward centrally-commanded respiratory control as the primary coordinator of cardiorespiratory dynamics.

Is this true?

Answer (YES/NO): NO